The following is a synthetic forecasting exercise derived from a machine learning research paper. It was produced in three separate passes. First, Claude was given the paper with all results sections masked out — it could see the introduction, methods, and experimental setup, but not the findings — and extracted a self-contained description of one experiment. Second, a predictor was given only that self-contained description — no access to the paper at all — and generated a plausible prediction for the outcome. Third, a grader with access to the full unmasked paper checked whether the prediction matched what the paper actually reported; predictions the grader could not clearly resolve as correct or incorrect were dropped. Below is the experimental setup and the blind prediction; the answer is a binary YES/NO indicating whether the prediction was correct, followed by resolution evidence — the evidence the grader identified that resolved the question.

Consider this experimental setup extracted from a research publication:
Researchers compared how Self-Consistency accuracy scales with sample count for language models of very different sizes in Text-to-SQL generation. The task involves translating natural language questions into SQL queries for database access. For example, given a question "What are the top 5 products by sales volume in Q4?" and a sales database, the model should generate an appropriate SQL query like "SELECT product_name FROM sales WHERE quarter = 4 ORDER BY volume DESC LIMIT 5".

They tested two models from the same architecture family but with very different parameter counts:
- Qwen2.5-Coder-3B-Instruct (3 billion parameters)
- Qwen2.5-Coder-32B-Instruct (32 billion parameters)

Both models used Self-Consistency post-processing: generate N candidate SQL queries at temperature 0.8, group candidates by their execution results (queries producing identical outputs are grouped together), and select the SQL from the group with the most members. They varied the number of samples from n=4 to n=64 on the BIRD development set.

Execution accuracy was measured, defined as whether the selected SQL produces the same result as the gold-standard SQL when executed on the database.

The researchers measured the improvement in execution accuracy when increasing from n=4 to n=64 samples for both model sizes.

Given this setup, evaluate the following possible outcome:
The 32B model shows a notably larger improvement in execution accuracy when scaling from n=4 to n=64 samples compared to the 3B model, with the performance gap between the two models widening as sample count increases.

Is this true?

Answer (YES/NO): NO